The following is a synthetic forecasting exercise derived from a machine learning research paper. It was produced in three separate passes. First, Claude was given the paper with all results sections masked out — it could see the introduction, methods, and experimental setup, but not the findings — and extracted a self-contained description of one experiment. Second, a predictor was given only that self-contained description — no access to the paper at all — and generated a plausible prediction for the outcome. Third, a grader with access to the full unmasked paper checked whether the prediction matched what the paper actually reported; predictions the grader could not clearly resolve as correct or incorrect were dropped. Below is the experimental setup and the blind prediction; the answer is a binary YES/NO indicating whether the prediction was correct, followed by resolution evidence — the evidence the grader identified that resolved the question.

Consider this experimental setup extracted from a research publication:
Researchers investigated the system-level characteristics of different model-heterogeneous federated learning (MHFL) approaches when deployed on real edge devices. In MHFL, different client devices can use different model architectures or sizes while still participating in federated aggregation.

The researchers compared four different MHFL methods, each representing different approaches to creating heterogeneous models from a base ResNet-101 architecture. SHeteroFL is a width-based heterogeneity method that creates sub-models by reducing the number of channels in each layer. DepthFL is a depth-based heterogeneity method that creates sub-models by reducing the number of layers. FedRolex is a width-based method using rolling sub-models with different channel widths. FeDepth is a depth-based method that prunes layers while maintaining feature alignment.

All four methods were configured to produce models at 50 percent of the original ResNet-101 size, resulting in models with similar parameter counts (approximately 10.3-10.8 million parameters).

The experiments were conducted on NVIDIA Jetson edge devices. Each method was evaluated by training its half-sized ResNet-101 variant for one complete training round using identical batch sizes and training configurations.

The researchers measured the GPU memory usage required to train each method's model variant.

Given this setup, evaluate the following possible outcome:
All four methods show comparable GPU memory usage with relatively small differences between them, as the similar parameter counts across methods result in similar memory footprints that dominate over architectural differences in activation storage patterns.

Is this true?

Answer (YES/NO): NO